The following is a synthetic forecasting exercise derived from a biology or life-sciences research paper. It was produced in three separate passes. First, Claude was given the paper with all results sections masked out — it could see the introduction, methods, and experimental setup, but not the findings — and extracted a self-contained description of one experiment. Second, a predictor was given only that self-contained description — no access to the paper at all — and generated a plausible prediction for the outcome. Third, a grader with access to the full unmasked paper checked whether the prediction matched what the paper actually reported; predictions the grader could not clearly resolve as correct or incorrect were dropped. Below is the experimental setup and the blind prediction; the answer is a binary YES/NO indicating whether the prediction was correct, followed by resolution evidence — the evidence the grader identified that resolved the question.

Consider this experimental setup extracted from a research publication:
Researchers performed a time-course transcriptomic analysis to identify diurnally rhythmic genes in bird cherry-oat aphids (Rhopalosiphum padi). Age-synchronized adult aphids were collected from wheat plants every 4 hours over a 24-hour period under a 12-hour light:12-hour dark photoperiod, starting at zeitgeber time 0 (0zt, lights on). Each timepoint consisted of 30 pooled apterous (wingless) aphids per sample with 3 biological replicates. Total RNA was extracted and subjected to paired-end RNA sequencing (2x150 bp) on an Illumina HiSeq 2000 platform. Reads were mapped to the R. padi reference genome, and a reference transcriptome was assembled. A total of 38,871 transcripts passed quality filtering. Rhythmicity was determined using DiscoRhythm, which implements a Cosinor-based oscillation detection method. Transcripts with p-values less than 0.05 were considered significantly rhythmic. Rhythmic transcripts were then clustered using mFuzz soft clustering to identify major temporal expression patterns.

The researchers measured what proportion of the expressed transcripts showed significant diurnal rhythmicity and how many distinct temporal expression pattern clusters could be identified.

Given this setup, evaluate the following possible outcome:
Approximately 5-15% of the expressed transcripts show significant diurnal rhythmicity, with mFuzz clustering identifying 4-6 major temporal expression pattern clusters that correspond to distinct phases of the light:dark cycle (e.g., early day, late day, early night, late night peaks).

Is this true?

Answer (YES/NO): YES